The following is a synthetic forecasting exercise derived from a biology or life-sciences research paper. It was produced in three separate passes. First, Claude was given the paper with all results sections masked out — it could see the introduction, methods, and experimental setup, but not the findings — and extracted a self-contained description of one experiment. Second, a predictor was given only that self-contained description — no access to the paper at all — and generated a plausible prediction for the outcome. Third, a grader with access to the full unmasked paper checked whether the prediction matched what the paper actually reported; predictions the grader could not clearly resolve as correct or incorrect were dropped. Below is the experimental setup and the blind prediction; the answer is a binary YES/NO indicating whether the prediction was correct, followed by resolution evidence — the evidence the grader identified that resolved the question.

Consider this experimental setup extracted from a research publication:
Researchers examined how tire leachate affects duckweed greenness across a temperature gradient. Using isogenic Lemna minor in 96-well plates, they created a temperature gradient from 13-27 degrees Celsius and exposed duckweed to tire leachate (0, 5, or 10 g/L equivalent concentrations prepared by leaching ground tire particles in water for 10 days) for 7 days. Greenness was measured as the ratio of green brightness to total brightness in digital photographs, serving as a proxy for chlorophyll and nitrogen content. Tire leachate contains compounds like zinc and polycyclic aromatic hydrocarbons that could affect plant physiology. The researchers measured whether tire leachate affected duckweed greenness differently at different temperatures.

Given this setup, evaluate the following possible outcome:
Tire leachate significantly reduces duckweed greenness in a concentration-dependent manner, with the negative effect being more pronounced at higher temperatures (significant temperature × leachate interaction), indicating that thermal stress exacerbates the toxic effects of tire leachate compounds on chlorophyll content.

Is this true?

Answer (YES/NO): NO